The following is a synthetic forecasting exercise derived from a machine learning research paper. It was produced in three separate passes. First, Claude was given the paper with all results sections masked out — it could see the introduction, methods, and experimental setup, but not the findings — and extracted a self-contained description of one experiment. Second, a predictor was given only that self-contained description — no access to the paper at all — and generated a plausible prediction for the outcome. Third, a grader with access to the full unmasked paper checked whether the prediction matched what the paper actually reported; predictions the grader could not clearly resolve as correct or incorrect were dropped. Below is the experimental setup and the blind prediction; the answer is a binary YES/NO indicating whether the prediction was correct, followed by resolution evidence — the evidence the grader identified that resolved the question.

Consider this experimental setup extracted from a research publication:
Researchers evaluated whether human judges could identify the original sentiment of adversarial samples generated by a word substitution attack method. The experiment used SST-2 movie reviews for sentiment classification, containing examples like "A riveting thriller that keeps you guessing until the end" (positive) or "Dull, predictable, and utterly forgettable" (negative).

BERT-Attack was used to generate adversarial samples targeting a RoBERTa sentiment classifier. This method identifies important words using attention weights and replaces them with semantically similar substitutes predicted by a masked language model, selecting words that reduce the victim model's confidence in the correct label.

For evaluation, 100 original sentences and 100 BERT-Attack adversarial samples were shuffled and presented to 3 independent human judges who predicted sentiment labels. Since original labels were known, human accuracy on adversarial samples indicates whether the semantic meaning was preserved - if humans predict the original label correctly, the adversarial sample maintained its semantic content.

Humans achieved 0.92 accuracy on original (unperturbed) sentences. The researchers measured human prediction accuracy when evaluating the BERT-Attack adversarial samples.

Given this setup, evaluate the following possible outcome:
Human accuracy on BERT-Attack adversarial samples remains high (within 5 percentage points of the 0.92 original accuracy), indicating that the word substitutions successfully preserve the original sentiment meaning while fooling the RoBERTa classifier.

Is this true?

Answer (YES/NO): NO